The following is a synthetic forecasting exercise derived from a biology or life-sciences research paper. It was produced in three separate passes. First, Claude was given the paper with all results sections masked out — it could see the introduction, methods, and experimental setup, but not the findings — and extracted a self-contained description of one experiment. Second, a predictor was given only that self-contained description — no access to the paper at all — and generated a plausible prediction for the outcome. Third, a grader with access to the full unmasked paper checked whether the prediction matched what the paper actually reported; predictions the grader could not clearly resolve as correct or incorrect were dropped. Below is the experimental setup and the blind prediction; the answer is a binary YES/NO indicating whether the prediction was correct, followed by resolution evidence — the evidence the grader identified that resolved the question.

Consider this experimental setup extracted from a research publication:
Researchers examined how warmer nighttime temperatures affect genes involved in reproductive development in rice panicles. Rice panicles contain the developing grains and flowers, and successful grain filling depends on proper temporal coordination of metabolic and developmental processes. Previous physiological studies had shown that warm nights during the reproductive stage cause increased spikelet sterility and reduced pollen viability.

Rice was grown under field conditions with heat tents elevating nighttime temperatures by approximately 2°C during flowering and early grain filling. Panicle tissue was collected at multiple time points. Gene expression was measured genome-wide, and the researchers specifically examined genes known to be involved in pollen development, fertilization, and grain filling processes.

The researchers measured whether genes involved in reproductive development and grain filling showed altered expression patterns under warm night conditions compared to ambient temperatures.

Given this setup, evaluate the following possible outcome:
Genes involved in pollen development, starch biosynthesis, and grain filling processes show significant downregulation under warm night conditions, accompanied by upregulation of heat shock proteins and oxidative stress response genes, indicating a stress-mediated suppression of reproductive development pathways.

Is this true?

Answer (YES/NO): NO